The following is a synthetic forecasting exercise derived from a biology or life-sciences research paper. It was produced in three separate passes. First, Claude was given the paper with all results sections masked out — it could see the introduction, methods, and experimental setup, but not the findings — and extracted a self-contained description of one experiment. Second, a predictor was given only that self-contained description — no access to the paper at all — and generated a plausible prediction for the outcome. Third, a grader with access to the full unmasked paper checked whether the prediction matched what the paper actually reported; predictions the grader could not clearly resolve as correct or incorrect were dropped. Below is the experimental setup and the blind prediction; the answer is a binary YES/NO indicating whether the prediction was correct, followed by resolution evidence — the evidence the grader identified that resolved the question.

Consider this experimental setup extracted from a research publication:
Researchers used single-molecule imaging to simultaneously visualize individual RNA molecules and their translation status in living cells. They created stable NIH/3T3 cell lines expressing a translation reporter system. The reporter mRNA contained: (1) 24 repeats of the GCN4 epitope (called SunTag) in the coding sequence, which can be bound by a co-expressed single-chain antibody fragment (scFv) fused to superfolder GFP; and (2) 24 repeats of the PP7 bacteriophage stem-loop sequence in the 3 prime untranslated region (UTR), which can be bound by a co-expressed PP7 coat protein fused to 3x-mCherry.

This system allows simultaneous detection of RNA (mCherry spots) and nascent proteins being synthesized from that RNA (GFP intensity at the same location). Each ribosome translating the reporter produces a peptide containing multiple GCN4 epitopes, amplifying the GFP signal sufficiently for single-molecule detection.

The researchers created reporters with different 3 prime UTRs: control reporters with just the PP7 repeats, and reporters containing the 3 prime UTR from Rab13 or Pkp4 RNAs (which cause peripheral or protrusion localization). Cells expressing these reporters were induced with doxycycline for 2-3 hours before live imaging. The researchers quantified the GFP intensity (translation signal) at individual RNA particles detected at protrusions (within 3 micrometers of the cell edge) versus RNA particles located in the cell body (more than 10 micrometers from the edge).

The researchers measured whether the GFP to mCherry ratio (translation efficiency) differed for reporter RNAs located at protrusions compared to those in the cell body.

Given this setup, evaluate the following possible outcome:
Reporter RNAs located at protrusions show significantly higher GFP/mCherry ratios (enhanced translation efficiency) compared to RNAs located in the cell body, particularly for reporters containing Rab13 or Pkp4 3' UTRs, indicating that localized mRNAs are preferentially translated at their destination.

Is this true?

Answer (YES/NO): NO